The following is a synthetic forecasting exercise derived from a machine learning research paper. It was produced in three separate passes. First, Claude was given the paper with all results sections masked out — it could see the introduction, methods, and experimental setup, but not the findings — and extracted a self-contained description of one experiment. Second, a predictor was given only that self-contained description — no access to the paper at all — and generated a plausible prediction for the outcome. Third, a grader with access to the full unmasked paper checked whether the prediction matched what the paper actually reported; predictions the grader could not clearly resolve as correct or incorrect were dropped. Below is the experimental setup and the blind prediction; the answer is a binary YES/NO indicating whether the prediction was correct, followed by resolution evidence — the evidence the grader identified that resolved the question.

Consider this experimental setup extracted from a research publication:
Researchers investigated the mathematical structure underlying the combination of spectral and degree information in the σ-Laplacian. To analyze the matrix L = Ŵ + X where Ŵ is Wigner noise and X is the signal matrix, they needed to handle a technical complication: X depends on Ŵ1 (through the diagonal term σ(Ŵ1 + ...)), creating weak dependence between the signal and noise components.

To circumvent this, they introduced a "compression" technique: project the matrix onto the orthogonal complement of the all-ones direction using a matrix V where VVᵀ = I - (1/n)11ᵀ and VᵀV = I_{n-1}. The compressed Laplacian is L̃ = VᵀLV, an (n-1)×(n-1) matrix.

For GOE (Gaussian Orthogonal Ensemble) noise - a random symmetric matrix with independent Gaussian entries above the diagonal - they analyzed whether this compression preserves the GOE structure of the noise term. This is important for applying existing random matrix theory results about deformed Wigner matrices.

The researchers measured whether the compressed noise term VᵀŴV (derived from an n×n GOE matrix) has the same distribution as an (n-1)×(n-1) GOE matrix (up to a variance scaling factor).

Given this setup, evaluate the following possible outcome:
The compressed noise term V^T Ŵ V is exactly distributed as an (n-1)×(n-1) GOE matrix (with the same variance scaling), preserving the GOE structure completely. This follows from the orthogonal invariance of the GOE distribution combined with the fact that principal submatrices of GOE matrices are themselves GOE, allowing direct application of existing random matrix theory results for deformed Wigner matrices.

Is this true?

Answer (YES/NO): NO